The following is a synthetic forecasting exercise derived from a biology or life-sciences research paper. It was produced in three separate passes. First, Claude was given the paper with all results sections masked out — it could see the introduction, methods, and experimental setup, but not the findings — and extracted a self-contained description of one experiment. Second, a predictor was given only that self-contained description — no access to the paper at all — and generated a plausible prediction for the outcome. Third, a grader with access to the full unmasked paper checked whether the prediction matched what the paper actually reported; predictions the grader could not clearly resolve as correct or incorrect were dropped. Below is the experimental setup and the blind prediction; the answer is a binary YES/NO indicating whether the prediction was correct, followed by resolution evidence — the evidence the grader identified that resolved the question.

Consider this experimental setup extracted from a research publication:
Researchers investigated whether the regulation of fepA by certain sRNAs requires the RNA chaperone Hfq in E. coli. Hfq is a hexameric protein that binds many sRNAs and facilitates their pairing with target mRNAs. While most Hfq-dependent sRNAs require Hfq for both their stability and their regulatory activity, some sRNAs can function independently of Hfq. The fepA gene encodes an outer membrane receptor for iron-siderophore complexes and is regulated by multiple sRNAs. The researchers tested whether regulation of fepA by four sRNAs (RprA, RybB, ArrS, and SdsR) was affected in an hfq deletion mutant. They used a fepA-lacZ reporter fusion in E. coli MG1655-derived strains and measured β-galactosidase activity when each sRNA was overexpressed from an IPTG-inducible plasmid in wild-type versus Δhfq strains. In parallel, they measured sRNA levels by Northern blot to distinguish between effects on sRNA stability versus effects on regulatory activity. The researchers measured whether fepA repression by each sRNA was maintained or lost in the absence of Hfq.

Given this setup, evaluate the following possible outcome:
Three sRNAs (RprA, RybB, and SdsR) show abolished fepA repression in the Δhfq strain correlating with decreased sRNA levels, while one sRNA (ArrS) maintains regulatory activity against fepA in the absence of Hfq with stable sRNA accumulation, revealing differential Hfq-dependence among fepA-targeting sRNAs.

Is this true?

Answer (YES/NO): NO